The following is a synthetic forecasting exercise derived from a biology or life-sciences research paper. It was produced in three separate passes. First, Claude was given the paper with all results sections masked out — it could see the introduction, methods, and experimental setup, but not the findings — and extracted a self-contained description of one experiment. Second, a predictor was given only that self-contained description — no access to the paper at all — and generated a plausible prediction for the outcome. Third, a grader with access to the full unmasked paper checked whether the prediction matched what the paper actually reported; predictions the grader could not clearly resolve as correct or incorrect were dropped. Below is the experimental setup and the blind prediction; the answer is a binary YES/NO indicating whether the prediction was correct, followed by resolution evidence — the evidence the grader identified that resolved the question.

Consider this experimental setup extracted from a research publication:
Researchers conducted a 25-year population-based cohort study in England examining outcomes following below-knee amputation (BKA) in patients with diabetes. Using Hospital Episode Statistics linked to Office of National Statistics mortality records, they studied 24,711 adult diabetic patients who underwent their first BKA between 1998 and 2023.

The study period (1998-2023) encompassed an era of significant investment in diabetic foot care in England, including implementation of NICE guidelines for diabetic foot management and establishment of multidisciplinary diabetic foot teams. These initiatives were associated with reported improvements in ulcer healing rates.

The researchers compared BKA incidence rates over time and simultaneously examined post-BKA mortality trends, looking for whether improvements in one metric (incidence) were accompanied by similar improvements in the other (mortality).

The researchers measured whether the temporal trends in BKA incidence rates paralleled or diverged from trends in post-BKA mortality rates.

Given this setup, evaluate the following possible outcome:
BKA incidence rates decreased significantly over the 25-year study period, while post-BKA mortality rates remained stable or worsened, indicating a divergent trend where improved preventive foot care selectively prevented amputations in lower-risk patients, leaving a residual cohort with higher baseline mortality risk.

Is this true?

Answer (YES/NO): NO